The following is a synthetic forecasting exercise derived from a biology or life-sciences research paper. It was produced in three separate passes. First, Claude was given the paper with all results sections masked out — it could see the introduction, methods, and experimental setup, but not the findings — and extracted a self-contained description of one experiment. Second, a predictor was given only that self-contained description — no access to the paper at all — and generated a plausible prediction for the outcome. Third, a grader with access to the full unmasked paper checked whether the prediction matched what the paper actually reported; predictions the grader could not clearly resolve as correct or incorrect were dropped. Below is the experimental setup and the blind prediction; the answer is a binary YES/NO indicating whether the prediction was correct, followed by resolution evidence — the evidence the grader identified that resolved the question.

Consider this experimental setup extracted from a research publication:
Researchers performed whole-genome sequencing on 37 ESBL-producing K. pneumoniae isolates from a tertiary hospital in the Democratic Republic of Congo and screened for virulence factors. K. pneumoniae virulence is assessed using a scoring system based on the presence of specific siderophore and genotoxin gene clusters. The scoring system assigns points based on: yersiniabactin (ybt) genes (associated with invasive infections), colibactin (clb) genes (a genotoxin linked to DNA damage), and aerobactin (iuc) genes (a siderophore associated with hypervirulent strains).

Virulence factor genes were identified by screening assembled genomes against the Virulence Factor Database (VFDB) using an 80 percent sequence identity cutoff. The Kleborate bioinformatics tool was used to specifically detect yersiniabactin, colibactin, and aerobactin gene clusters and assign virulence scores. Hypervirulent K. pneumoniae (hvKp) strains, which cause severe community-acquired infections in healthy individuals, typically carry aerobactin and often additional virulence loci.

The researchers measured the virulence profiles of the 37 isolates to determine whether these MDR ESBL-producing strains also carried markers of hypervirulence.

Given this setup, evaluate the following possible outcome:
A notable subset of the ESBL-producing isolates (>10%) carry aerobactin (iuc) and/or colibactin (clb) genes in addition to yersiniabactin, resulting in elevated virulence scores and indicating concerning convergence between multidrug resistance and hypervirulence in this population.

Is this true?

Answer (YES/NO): NO